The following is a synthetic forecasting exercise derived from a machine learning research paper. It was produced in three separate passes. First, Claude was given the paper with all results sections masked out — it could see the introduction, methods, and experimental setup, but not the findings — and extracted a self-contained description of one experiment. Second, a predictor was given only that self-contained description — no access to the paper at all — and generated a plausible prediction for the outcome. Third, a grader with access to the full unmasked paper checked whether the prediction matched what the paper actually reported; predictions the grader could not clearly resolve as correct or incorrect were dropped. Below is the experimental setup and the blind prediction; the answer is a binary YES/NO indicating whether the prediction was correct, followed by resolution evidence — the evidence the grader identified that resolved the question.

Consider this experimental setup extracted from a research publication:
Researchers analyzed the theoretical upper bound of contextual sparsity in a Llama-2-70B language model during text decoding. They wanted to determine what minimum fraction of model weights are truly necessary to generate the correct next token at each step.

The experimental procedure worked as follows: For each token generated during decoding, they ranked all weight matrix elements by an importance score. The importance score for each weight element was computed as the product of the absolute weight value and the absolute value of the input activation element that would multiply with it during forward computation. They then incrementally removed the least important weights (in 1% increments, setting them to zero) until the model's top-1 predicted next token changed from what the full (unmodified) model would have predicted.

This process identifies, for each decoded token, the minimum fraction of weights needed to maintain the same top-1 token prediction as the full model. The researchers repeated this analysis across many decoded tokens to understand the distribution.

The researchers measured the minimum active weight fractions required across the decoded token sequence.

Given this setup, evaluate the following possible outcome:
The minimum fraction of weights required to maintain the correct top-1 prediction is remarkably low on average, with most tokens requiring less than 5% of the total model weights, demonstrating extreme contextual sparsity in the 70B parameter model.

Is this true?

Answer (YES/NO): YES